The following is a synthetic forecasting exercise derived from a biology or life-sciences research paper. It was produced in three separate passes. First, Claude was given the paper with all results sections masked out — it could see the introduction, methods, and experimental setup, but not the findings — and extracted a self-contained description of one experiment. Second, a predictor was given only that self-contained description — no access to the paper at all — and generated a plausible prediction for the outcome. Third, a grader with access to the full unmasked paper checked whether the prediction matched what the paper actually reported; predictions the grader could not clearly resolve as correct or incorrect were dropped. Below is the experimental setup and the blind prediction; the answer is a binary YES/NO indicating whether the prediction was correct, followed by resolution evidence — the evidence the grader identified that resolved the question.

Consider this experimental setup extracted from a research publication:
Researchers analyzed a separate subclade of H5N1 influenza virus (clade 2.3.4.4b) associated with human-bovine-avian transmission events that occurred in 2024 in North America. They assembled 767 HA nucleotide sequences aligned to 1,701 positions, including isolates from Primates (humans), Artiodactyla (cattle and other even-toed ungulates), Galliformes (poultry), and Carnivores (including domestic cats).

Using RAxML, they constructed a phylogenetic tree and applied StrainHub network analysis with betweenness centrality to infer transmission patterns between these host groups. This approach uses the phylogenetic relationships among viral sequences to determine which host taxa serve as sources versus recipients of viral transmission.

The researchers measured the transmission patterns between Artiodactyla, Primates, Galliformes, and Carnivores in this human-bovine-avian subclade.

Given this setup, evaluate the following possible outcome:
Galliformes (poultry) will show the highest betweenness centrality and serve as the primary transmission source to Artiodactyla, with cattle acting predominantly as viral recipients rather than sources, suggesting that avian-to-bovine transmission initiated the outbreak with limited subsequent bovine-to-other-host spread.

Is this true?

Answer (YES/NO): NO